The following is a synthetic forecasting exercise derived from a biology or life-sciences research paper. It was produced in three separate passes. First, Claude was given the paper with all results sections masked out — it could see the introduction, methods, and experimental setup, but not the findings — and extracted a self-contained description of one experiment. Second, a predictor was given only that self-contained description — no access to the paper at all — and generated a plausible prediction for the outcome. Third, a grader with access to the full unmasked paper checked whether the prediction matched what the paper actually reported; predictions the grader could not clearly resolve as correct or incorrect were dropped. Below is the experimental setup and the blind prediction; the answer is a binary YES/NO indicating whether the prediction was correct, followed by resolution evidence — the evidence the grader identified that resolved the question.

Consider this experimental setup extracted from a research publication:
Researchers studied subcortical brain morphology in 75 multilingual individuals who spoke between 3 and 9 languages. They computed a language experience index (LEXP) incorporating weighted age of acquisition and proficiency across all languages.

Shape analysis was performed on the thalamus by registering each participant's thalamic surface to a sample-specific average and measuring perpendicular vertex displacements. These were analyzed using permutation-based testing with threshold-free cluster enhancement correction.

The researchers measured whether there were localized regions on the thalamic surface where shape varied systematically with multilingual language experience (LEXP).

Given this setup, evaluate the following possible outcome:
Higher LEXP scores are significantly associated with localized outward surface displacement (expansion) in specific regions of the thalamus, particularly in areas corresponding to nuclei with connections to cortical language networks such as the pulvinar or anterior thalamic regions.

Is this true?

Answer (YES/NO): NO